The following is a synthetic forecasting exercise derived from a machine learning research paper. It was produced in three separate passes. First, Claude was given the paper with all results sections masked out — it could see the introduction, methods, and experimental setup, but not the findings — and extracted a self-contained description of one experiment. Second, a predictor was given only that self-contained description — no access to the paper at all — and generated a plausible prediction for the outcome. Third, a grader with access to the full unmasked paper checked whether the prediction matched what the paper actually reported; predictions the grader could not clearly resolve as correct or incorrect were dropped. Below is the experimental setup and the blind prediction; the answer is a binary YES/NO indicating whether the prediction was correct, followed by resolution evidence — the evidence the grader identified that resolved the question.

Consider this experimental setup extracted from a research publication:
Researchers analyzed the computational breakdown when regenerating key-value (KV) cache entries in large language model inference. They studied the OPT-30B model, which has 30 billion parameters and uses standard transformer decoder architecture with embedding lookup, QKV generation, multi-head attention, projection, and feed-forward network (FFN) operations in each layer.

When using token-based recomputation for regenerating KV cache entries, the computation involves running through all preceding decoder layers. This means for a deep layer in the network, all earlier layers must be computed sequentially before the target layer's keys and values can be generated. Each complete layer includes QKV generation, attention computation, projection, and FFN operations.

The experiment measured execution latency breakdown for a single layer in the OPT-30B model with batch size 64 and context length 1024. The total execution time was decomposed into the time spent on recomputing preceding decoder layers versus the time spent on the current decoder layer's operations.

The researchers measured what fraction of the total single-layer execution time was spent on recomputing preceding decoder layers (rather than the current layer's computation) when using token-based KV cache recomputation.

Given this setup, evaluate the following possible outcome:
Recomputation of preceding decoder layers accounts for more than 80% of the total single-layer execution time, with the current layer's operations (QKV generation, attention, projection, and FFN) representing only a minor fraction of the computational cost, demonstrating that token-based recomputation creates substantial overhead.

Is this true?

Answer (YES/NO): NO